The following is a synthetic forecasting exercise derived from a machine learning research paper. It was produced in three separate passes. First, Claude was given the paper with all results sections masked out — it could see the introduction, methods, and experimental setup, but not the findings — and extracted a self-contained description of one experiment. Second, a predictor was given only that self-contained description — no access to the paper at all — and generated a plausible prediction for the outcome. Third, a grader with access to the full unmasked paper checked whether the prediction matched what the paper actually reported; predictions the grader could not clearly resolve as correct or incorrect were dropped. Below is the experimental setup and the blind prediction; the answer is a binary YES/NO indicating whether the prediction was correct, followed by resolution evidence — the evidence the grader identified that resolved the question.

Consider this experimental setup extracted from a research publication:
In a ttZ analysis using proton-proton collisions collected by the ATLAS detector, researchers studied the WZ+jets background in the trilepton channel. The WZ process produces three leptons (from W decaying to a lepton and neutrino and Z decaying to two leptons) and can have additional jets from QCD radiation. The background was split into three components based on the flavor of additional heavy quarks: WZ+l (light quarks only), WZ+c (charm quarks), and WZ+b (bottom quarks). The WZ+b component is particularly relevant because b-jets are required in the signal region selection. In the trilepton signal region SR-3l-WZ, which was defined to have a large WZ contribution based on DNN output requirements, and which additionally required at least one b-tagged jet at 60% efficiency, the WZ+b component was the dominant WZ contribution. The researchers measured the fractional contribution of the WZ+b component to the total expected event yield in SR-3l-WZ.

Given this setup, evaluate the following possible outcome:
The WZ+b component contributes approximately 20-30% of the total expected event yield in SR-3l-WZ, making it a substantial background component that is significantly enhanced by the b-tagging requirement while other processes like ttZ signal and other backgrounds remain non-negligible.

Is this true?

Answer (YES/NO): NO